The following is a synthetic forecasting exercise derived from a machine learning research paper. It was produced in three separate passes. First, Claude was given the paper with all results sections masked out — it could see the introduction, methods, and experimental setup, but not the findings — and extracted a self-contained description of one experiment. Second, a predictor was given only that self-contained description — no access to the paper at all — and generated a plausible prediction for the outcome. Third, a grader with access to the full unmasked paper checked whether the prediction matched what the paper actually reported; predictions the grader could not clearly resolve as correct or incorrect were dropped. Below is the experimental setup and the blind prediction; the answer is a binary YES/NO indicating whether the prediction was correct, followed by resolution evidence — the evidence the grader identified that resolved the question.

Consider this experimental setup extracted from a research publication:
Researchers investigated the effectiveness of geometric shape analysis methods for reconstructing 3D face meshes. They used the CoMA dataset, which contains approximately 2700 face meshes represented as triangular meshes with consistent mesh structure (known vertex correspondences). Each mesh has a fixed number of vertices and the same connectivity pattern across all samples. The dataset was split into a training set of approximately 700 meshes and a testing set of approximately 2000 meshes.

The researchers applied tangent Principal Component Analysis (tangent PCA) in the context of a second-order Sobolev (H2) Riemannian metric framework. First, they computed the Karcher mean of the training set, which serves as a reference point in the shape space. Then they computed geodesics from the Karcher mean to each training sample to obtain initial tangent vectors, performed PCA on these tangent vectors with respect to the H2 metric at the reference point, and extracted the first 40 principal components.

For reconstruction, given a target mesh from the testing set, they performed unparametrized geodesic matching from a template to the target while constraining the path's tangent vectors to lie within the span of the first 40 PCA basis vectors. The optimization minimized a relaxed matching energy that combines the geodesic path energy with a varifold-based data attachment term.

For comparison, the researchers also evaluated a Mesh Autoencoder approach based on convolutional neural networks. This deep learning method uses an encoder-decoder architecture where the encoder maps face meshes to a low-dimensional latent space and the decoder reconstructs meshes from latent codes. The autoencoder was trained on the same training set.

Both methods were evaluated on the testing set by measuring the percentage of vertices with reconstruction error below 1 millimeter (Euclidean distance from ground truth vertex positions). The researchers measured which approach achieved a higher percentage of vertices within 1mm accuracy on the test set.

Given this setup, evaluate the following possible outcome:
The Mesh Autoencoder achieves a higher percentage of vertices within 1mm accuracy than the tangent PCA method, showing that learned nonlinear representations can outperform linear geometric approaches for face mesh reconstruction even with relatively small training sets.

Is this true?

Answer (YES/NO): NO